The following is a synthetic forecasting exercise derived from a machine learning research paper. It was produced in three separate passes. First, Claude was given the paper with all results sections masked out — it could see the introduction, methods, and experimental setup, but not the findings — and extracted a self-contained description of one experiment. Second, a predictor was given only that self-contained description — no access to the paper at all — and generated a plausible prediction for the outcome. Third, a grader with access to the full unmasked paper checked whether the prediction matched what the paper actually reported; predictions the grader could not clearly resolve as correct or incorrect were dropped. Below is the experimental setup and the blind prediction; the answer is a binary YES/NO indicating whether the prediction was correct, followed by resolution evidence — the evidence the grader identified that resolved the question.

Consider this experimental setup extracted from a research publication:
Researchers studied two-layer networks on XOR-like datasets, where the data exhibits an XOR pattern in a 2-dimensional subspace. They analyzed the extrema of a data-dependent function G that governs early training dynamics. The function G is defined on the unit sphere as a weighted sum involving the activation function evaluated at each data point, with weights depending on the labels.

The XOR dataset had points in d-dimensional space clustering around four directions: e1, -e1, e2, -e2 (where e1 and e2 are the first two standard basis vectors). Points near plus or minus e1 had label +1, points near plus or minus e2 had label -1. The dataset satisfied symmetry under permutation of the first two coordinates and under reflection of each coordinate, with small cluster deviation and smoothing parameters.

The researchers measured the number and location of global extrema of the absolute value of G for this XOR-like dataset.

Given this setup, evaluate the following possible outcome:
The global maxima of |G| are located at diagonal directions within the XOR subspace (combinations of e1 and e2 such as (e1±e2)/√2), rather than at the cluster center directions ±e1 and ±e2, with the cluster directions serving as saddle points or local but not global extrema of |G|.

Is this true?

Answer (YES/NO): NO